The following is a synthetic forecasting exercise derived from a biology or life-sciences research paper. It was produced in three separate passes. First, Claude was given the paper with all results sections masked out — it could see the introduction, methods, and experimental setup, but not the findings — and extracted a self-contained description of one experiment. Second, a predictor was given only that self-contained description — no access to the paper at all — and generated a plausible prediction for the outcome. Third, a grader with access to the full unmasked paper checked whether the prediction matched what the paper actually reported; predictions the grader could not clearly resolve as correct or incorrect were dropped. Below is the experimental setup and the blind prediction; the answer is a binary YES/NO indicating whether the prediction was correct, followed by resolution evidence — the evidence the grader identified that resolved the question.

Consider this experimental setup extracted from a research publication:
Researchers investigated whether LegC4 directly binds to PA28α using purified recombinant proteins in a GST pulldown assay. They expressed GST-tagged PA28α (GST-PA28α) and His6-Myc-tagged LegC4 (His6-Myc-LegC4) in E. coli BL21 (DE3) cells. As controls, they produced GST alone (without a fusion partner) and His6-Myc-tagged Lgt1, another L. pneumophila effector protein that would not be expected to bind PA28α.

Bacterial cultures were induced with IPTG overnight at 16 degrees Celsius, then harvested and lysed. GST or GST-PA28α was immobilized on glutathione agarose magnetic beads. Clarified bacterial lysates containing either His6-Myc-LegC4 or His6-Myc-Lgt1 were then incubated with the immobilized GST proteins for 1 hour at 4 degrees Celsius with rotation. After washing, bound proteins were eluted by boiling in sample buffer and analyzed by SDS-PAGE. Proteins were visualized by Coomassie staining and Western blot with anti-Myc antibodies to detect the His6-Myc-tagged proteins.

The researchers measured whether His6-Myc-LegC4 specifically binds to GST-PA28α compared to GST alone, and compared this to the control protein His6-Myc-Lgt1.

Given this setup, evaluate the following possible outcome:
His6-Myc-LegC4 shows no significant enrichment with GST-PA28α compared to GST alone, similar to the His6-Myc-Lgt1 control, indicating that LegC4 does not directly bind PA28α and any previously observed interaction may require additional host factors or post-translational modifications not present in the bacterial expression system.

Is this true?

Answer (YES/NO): NO